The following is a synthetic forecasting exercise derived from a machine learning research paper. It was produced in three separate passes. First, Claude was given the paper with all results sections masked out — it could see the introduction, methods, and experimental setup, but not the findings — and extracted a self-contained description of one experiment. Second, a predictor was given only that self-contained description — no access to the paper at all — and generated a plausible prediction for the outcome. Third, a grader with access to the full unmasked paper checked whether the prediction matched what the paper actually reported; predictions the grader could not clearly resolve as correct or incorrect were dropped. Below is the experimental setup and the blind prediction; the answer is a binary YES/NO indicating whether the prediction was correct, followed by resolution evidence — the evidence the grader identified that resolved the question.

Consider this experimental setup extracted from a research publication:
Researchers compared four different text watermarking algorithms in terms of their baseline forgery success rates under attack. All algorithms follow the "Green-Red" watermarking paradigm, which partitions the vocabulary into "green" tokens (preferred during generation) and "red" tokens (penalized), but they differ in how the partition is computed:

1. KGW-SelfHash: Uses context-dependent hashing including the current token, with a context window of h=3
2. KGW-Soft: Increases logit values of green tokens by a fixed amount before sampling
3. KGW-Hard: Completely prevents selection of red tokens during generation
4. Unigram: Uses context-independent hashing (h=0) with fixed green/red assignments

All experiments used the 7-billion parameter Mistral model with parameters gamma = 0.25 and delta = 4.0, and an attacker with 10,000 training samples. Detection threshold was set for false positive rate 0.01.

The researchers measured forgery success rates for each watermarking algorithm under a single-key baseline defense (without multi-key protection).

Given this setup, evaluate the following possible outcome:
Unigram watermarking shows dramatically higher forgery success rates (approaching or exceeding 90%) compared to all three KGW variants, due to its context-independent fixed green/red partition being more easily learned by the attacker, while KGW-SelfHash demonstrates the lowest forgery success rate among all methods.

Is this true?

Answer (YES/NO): NO